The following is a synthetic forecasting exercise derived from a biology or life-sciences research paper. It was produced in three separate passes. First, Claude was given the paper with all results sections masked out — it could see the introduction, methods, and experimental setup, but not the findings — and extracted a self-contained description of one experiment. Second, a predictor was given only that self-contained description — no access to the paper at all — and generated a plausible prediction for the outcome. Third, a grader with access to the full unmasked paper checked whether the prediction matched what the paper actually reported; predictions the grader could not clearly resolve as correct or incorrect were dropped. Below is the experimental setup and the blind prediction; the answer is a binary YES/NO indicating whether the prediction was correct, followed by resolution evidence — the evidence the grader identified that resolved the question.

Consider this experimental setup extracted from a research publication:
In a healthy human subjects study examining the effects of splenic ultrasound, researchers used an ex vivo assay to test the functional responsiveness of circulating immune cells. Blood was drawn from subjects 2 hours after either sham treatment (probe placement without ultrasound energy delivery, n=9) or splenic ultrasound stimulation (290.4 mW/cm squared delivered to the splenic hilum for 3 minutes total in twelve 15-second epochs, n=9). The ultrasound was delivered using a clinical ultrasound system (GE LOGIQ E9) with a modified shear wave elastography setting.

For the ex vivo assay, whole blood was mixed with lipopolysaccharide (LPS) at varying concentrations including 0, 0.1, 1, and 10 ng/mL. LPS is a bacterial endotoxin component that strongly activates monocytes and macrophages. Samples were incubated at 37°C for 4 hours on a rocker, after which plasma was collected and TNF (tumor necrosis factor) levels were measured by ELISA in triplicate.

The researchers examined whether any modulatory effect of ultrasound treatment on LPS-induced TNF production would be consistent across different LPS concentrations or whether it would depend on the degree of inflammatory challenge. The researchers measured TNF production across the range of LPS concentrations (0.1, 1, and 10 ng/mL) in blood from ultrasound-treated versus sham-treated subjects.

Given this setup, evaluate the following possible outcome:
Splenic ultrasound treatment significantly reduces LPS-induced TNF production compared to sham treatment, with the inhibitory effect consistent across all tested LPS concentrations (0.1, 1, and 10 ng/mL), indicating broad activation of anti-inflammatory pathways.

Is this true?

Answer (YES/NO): NO